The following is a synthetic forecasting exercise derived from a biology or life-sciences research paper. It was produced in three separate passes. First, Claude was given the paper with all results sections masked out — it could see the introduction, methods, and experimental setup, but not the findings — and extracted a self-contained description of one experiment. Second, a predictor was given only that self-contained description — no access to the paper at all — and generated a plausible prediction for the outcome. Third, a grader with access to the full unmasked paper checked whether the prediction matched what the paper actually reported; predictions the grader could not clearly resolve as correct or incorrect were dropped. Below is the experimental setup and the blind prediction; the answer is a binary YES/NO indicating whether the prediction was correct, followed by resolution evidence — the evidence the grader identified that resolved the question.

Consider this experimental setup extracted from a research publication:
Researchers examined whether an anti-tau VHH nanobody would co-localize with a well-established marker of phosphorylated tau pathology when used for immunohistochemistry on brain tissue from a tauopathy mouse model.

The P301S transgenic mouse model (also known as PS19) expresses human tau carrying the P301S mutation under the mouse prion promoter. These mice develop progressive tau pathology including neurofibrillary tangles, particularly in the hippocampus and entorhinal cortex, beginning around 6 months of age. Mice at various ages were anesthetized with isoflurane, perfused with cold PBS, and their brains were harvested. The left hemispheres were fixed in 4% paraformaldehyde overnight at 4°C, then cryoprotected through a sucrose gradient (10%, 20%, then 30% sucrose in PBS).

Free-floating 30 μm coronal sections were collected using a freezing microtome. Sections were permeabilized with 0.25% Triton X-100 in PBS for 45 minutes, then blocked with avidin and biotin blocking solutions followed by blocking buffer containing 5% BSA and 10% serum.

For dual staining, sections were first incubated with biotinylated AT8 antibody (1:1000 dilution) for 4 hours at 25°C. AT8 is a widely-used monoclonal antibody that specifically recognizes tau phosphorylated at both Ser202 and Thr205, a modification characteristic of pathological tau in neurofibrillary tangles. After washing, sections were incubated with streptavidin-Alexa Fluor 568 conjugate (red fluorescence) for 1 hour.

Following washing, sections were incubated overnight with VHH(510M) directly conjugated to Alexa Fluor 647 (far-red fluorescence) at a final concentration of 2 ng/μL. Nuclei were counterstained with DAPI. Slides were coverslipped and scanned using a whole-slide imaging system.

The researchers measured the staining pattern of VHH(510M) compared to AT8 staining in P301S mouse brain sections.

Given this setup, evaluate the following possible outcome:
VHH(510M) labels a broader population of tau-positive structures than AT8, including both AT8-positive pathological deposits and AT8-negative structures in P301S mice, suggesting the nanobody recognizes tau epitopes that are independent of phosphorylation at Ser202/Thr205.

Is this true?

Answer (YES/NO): YES